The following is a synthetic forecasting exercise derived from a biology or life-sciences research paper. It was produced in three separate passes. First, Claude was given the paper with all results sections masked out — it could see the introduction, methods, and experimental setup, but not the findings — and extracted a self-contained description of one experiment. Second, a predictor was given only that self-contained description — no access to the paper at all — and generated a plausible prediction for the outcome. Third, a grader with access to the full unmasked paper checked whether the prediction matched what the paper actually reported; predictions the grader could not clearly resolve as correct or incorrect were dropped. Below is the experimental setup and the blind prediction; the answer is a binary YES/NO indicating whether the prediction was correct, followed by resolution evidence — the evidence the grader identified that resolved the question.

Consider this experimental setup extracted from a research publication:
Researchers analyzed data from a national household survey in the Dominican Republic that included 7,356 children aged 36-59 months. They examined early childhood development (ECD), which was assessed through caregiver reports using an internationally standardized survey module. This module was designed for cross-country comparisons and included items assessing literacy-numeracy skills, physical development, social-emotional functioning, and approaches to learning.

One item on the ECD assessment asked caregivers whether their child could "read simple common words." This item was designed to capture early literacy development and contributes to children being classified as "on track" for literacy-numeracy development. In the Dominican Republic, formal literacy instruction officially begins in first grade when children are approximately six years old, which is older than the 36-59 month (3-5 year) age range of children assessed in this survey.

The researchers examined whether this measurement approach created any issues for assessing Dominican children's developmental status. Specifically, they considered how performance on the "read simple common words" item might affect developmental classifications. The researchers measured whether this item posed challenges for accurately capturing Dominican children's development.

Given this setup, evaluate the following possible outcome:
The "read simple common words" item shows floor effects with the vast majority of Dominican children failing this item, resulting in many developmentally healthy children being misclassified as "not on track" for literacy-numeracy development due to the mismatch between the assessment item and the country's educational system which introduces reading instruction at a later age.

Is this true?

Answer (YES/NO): YES